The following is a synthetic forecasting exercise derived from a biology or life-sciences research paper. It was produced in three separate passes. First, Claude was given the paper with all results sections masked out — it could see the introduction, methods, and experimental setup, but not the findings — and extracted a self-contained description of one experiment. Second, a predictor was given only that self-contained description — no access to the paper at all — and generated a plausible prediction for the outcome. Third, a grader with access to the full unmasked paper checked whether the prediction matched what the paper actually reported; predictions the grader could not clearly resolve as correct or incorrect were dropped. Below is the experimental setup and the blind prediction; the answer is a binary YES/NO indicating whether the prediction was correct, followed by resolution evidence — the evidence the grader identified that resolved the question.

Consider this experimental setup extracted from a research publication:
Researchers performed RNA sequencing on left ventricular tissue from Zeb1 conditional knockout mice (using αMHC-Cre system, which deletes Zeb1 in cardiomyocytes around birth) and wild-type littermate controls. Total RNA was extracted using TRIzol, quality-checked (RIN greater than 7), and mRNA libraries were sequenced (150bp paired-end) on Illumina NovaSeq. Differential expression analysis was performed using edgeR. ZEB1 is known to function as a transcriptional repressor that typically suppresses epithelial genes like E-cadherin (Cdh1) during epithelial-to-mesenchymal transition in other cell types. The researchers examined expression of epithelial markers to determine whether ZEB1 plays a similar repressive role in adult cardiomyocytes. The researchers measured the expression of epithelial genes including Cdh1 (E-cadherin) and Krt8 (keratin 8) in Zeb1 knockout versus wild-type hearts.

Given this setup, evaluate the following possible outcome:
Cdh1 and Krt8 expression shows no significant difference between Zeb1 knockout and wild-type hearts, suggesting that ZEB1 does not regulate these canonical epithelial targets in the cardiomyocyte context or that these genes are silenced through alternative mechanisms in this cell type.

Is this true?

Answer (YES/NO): NO